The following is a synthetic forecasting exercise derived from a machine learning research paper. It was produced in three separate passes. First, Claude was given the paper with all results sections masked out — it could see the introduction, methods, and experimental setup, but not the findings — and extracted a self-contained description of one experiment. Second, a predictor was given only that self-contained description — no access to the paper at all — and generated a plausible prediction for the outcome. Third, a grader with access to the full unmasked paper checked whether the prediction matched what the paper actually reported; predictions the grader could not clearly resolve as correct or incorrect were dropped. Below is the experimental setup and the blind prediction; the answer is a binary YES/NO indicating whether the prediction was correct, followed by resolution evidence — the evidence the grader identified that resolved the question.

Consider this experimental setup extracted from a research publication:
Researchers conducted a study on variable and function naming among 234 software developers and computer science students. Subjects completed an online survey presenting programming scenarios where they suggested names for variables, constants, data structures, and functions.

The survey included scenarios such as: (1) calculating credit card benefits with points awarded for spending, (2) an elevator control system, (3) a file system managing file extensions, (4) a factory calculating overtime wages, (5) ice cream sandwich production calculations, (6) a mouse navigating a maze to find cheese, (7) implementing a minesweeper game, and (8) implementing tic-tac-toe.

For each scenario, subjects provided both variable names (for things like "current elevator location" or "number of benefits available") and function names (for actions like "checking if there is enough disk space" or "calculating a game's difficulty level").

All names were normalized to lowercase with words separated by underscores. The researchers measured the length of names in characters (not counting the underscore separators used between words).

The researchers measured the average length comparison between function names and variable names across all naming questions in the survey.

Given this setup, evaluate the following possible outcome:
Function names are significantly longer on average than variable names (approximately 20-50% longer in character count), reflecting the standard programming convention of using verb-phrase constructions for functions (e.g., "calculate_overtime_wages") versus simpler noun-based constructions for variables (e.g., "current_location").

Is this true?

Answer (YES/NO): NO